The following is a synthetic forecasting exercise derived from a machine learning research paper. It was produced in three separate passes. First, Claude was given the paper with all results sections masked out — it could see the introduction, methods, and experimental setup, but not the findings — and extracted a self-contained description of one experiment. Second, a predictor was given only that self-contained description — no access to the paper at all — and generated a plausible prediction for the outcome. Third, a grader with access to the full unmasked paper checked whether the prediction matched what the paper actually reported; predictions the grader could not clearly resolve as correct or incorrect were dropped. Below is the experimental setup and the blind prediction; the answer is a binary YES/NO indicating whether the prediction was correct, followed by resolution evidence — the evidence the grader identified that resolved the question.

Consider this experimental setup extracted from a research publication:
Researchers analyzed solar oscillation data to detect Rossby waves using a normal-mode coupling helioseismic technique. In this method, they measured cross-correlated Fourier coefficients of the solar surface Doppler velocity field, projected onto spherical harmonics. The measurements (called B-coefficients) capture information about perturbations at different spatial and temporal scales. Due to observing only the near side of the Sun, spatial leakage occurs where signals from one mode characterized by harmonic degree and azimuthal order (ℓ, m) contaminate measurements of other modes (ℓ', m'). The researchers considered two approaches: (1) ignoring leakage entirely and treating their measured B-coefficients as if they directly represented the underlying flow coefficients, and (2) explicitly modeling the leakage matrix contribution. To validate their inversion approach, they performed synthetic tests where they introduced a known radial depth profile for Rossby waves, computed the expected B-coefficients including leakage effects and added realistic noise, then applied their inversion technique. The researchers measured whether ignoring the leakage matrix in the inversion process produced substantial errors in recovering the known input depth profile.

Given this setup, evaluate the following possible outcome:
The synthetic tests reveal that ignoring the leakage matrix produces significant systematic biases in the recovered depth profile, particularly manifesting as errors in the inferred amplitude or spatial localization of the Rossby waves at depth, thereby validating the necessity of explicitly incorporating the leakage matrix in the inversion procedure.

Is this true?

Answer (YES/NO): NO